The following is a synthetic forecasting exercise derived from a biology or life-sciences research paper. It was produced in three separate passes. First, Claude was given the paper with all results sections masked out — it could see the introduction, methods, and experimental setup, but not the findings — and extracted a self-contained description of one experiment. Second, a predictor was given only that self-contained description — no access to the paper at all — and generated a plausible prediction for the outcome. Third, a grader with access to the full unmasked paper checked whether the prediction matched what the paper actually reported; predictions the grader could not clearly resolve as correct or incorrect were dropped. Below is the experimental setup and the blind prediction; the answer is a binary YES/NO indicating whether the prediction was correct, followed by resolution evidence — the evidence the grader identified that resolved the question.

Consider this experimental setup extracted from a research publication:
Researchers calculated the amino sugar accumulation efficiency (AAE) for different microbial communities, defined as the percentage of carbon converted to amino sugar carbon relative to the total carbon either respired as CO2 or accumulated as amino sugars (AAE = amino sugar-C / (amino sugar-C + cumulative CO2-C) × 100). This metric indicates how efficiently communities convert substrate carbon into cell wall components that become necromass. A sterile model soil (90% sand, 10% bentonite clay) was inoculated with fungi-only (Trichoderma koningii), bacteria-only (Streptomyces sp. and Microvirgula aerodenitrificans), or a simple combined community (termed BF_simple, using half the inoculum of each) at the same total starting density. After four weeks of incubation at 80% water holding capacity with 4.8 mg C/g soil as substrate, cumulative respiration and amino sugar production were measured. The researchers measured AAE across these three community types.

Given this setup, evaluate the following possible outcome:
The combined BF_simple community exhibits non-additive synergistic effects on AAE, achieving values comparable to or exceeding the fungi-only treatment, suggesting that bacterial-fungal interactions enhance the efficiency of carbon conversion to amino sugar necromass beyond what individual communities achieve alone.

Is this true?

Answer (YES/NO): NO